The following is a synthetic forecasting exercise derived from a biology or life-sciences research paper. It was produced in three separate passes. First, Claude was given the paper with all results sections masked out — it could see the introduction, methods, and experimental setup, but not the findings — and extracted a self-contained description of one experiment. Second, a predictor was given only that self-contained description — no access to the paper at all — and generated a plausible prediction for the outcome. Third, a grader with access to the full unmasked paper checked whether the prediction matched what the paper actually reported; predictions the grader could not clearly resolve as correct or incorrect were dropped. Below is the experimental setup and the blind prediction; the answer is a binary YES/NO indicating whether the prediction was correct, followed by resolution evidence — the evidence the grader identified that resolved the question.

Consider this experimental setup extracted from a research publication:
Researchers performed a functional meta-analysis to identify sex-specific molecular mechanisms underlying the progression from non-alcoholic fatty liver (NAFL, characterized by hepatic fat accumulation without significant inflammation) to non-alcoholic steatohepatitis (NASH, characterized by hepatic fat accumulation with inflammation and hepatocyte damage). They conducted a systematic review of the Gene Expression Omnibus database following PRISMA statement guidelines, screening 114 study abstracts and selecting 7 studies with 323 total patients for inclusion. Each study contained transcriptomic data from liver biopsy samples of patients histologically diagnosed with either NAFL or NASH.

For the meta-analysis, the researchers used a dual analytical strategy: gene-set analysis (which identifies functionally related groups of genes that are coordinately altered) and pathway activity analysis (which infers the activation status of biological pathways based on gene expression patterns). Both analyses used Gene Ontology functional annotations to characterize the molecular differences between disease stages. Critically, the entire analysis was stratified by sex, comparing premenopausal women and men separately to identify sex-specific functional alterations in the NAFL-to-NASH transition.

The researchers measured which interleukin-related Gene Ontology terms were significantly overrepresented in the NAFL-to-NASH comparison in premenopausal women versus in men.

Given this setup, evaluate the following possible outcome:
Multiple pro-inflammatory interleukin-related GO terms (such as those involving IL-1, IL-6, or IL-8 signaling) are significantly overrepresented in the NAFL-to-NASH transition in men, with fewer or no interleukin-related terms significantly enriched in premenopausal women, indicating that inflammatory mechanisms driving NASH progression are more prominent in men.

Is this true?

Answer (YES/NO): NO